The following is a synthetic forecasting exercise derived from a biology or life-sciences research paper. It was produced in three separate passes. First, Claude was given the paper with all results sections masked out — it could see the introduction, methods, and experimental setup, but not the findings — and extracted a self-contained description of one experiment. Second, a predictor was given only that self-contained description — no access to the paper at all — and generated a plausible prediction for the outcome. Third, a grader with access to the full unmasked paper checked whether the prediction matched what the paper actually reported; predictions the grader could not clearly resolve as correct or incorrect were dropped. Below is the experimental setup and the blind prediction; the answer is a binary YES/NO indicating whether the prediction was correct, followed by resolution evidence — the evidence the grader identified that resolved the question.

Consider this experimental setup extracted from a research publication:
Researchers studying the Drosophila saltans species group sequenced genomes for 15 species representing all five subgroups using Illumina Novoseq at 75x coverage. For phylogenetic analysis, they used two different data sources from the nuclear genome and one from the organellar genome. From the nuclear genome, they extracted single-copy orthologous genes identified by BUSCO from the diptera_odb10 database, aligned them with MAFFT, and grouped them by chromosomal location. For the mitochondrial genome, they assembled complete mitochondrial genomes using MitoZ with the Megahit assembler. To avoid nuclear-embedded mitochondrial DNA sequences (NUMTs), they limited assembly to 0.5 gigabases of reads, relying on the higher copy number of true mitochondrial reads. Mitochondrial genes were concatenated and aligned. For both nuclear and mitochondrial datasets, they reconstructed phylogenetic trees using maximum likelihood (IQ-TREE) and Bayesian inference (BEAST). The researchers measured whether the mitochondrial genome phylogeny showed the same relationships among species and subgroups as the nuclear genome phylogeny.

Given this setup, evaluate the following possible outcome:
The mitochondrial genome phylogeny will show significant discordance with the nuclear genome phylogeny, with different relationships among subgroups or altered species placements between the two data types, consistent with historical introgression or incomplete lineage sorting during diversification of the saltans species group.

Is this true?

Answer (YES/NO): YES